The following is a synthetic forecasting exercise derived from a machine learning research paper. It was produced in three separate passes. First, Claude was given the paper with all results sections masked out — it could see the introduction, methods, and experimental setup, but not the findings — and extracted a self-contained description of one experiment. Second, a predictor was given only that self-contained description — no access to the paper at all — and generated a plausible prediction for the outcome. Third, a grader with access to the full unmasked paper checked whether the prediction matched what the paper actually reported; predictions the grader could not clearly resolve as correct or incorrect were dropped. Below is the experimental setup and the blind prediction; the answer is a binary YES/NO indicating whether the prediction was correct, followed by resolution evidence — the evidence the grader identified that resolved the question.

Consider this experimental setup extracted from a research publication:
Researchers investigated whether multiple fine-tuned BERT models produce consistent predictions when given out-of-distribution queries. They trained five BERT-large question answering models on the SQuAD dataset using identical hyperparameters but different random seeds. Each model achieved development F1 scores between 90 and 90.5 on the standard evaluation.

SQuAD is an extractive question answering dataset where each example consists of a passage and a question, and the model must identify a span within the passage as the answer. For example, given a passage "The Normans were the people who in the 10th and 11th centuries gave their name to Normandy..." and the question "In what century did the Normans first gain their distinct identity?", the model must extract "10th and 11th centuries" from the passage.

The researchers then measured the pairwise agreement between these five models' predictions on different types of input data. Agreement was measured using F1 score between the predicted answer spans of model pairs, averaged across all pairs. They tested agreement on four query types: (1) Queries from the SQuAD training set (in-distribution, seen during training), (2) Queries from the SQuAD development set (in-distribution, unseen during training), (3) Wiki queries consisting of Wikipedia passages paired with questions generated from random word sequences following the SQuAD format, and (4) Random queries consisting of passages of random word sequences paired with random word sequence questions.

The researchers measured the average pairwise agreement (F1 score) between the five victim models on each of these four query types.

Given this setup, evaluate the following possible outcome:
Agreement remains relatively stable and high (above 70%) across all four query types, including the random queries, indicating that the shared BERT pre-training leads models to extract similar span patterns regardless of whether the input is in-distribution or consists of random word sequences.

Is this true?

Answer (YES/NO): NO